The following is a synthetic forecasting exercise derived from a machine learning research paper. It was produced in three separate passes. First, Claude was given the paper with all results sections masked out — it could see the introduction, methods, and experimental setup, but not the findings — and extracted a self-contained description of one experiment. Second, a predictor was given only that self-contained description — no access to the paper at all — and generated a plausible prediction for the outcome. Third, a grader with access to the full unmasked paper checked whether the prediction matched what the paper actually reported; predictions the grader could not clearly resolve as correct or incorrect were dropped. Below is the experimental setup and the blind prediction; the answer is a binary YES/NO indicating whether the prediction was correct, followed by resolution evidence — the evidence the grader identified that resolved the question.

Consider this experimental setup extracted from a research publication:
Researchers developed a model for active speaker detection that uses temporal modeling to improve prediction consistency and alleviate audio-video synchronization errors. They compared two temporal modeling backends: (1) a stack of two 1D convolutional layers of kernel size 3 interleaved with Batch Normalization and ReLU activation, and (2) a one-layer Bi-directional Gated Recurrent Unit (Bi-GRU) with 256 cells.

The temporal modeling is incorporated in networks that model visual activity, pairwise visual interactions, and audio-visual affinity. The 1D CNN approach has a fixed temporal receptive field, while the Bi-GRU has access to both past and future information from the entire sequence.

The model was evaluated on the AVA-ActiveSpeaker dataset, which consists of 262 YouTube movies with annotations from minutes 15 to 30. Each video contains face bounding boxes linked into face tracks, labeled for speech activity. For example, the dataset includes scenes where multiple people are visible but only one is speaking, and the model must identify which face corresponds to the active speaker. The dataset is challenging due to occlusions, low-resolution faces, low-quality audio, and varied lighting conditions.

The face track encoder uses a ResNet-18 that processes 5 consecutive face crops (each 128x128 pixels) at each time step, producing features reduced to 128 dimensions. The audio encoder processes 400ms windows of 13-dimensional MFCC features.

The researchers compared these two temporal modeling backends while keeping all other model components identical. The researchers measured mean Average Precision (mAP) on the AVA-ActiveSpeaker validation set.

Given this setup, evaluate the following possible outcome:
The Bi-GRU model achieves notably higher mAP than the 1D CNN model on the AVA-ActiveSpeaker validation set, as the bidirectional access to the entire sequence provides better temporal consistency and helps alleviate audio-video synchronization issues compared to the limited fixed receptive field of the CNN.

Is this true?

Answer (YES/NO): YES